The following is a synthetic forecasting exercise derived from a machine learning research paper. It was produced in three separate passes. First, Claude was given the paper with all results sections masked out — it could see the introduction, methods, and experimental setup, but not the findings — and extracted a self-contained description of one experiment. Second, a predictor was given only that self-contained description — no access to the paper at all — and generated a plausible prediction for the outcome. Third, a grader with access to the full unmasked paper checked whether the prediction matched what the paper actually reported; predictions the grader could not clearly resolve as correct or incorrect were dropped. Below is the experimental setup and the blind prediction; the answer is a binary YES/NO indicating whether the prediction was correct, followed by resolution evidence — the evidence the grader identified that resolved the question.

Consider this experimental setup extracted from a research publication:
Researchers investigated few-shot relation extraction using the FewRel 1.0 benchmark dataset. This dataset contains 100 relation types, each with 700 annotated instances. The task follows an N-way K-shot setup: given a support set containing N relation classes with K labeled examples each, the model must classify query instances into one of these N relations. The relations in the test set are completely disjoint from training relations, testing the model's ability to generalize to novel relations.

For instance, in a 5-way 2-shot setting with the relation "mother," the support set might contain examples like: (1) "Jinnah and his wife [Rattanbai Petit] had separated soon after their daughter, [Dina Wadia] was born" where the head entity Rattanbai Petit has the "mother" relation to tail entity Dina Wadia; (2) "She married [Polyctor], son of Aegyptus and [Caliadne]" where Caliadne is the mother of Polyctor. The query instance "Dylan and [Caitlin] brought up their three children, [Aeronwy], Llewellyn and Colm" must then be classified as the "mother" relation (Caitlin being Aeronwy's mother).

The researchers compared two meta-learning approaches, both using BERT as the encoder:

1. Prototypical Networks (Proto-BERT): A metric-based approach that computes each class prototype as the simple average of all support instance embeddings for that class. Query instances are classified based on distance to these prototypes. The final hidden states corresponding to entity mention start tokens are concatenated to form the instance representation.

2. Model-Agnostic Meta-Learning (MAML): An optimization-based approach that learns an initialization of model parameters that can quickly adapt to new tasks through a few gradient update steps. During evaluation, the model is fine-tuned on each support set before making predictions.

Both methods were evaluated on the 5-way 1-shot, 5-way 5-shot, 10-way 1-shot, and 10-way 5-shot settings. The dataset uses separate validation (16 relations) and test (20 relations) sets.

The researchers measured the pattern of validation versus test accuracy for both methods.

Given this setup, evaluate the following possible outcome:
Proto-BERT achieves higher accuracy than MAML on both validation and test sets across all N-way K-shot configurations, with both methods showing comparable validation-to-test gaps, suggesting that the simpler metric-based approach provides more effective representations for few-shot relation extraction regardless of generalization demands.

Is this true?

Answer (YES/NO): NO